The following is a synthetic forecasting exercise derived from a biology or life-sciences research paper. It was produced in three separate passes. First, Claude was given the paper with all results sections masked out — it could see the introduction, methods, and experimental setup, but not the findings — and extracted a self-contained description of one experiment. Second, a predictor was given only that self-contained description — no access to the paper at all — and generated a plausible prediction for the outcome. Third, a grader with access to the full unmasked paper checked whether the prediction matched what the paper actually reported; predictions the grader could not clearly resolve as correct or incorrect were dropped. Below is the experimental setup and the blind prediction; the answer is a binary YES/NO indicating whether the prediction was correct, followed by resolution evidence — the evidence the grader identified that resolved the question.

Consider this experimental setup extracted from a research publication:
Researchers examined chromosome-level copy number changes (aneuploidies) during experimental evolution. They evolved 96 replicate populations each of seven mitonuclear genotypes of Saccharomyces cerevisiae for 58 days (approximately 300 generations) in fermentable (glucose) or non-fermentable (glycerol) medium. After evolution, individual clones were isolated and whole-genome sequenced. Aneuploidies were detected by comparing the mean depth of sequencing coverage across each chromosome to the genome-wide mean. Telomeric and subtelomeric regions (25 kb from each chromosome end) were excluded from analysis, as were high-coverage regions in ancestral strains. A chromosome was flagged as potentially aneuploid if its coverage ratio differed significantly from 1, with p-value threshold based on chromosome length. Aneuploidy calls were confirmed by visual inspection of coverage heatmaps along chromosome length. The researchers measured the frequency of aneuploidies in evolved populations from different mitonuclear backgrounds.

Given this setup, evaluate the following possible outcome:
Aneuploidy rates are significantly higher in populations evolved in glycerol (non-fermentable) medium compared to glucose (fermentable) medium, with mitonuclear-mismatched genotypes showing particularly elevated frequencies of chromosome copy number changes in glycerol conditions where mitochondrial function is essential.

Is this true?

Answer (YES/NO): NO